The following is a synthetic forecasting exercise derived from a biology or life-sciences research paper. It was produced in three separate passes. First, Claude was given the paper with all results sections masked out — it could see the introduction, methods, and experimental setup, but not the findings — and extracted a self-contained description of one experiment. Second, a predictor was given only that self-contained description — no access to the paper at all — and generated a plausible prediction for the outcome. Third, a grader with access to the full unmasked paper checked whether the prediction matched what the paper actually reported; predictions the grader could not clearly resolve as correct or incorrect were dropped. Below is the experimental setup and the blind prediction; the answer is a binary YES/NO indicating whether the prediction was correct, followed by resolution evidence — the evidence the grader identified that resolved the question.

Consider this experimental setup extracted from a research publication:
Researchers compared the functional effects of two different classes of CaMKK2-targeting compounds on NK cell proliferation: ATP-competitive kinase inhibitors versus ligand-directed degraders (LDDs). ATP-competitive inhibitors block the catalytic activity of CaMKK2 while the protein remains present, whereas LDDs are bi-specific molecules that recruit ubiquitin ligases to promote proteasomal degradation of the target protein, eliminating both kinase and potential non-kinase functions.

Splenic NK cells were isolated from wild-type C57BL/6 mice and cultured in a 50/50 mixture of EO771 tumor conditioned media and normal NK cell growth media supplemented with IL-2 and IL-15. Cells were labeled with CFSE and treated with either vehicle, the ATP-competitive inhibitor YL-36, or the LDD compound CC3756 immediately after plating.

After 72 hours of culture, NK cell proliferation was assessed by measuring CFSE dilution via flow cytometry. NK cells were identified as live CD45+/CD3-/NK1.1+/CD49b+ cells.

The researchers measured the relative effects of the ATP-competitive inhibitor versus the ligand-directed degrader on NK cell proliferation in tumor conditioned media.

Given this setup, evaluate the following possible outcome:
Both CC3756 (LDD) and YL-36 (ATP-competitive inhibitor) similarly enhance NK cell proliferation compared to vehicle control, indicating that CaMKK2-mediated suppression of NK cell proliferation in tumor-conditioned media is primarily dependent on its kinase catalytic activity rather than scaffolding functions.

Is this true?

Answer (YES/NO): NO